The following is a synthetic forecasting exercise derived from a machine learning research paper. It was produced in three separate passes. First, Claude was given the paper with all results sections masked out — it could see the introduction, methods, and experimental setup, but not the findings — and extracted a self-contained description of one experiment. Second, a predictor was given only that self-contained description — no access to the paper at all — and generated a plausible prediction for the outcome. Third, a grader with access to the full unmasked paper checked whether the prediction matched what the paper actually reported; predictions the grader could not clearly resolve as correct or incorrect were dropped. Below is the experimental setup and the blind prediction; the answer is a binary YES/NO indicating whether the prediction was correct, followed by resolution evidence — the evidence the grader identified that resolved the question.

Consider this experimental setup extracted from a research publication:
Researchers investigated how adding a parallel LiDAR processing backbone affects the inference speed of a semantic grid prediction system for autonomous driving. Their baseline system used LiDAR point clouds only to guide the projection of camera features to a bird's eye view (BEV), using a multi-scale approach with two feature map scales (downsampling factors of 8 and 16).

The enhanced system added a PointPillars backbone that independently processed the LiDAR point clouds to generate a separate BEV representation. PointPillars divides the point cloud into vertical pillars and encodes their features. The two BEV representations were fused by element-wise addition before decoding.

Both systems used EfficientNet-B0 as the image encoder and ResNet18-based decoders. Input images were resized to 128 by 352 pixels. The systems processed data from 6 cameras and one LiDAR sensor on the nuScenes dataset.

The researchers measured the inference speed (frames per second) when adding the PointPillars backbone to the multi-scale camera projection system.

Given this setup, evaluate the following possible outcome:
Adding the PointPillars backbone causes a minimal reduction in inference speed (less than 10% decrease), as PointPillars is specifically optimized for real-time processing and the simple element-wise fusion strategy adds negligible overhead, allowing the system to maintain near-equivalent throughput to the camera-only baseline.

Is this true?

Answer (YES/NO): NO